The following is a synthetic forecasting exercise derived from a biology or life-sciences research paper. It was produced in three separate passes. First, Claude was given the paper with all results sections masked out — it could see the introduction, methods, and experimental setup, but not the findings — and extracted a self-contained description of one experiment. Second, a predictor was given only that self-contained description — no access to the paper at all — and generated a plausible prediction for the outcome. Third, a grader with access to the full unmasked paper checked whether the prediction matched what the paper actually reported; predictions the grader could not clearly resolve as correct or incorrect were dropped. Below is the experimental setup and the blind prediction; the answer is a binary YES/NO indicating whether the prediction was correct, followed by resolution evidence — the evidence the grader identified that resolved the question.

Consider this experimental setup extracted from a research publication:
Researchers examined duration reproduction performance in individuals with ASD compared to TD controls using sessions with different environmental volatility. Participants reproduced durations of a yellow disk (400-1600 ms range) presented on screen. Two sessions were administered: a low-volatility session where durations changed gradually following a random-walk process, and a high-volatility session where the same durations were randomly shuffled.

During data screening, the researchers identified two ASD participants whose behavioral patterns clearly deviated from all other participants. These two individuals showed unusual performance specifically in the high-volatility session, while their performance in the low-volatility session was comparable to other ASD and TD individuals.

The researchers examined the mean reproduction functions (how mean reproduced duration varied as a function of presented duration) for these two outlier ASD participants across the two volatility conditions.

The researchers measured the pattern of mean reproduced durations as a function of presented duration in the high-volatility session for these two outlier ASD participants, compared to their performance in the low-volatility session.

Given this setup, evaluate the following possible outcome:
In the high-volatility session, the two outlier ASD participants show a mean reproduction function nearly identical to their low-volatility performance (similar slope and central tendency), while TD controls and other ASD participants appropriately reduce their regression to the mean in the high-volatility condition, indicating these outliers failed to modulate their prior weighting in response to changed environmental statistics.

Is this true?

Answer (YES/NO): NO